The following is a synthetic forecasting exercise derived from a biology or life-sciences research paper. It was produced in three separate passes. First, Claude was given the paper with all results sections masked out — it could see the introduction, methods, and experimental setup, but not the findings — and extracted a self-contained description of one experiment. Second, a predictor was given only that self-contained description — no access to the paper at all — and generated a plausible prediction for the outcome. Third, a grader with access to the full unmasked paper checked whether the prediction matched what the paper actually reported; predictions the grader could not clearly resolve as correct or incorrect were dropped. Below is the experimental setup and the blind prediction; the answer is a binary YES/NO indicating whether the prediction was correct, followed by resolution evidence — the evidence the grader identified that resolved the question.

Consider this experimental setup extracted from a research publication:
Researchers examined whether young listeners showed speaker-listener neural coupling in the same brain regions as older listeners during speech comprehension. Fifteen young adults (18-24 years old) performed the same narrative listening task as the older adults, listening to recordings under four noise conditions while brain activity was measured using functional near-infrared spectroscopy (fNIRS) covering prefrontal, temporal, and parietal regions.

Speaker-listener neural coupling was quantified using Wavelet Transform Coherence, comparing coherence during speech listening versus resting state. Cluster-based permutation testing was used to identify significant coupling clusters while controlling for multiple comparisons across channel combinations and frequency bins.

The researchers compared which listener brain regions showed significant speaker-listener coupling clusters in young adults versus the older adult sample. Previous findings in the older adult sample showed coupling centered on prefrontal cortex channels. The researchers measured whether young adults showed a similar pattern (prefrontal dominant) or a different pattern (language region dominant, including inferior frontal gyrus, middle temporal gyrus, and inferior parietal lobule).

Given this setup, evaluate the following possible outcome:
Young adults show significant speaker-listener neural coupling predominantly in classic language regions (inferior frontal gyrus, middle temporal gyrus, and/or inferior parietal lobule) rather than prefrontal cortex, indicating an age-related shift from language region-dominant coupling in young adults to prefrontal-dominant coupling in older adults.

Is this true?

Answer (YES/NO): YES